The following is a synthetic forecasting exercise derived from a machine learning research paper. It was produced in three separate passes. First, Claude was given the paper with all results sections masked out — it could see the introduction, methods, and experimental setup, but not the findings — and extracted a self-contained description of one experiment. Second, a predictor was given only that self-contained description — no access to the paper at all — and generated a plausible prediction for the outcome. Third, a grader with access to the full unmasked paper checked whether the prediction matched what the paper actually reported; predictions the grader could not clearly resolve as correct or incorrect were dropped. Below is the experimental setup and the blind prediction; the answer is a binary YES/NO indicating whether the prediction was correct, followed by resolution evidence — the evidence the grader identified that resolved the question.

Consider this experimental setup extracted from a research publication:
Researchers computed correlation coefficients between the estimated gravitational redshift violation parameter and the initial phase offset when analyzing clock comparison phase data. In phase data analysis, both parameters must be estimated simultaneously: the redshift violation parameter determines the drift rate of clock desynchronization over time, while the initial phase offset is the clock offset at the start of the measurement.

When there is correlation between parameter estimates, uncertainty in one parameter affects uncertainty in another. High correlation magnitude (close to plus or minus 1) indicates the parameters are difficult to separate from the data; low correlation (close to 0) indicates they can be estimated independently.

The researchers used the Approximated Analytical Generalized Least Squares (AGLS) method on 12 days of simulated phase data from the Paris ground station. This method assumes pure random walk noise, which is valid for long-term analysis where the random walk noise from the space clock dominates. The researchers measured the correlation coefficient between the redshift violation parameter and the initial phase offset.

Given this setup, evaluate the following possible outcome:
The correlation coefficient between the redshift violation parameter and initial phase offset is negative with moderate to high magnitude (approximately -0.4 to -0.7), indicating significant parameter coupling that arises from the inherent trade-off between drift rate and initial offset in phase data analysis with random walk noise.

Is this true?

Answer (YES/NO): NO